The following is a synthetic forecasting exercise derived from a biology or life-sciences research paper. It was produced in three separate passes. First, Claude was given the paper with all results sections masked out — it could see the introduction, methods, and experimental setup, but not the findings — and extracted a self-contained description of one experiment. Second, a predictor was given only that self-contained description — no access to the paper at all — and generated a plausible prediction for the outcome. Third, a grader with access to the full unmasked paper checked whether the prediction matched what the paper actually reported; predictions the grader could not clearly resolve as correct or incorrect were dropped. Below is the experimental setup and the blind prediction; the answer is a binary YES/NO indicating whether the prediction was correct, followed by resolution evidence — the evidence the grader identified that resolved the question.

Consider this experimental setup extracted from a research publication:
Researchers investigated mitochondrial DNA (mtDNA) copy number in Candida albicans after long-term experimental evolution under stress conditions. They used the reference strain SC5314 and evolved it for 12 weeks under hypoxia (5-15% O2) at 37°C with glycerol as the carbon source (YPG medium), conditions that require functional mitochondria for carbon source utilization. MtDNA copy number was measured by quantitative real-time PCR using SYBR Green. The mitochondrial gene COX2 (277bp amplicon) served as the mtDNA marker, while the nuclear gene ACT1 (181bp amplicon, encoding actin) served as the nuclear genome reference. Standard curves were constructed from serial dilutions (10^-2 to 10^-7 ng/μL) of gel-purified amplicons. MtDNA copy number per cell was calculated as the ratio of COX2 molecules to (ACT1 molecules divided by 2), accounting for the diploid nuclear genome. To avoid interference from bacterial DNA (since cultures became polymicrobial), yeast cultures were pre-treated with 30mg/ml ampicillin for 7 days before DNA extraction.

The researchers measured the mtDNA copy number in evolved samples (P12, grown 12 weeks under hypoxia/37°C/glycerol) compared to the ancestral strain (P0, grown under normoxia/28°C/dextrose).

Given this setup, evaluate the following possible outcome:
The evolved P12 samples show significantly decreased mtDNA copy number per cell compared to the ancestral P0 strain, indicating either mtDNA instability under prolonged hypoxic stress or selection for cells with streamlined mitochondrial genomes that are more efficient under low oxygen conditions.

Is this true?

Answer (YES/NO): NO